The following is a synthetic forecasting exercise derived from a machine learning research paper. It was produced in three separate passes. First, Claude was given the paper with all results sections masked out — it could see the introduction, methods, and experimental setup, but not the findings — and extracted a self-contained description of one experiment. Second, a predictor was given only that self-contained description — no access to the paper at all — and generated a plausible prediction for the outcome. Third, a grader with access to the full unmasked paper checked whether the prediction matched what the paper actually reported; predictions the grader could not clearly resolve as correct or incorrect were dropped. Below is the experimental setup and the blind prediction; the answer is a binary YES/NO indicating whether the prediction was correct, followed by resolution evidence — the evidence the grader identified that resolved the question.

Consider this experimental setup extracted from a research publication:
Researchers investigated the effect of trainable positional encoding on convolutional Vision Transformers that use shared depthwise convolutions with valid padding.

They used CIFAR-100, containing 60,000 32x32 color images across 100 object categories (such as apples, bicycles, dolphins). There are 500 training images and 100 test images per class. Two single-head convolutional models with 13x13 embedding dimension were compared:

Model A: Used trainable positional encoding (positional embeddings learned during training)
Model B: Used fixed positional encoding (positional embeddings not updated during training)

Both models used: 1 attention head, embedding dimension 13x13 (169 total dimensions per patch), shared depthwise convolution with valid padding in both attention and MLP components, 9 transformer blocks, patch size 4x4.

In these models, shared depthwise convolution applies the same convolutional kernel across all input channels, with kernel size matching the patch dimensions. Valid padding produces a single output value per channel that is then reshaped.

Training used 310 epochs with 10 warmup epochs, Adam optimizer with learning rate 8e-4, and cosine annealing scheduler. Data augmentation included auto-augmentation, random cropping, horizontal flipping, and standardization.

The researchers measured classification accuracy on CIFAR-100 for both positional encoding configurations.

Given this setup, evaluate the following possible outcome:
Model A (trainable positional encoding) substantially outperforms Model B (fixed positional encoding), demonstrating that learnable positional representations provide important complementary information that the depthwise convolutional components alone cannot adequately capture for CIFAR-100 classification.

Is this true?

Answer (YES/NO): NO